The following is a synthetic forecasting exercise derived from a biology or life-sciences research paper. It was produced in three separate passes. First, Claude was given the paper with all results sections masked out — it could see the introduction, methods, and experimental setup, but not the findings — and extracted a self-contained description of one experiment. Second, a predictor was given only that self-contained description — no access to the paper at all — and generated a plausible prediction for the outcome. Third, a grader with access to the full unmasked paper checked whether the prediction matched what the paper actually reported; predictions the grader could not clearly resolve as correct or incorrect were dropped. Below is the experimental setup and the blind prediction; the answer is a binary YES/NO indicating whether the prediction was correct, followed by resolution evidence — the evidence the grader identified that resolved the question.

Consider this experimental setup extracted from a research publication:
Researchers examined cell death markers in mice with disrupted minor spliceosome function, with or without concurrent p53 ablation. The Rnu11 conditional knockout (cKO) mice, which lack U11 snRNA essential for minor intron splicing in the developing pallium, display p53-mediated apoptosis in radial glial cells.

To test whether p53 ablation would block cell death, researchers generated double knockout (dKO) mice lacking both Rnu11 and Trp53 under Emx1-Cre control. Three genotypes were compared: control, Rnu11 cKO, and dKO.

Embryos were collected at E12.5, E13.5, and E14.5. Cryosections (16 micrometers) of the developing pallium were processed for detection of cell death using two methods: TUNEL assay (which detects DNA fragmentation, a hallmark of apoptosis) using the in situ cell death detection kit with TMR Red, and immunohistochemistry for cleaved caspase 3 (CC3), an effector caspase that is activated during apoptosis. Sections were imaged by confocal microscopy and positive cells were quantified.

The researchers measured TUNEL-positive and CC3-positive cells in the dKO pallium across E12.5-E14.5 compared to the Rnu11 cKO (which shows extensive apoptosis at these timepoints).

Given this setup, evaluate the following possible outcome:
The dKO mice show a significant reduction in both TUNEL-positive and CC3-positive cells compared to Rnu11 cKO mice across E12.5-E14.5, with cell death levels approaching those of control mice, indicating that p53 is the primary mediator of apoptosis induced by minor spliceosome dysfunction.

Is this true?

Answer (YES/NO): YES